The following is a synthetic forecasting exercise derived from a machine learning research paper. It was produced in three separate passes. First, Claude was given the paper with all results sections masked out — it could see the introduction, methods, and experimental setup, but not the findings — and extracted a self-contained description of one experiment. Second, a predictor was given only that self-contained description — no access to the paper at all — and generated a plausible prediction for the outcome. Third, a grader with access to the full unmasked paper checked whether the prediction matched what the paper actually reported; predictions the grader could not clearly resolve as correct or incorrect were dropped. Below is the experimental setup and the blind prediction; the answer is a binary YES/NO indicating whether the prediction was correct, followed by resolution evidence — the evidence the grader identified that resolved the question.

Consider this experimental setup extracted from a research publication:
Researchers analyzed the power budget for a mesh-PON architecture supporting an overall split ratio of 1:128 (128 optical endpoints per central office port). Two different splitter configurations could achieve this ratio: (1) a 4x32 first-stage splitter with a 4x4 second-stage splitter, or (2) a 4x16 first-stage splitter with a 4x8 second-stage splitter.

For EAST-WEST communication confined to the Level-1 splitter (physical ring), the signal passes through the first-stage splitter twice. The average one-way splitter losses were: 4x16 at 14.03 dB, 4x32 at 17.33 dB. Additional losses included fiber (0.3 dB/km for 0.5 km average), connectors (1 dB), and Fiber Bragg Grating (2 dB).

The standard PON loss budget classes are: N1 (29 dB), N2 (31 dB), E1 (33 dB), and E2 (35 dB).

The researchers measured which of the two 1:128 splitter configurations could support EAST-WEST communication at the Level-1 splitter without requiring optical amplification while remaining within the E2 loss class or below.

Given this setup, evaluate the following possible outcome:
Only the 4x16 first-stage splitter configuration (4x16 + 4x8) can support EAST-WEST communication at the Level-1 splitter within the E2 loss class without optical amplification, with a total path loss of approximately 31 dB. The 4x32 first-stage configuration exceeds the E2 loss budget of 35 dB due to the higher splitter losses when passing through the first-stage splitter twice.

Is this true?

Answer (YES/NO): YES